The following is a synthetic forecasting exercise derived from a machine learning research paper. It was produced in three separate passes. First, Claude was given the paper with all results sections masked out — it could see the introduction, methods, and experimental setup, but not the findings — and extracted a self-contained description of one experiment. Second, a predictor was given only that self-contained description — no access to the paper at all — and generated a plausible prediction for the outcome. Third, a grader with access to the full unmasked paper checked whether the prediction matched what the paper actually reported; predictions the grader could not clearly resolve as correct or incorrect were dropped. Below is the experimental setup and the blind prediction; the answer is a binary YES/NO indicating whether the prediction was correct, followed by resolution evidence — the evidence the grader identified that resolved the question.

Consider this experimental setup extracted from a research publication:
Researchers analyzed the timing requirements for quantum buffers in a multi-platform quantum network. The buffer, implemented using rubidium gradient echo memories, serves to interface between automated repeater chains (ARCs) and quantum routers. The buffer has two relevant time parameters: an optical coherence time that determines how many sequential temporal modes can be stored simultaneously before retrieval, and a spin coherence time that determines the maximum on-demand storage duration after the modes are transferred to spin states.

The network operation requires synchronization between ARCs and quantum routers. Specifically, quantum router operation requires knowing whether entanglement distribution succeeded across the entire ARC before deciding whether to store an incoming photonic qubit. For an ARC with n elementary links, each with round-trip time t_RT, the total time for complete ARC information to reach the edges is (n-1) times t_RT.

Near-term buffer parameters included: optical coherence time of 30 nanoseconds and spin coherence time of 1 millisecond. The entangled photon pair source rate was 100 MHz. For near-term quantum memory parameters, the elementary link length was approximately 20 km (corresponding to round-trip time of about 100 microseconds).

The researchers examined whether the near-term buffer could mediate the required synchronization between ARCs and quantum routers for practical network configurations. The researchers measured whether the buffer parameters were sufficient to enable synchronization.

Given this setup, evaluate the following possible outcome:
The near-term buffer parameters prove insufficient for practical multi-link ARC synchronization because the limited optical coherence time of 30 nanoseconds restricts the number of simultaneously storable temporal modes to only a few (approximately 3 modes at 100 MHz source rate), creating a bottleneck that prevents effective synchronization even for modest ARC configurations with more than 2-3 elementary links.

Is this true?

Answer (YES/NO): YES